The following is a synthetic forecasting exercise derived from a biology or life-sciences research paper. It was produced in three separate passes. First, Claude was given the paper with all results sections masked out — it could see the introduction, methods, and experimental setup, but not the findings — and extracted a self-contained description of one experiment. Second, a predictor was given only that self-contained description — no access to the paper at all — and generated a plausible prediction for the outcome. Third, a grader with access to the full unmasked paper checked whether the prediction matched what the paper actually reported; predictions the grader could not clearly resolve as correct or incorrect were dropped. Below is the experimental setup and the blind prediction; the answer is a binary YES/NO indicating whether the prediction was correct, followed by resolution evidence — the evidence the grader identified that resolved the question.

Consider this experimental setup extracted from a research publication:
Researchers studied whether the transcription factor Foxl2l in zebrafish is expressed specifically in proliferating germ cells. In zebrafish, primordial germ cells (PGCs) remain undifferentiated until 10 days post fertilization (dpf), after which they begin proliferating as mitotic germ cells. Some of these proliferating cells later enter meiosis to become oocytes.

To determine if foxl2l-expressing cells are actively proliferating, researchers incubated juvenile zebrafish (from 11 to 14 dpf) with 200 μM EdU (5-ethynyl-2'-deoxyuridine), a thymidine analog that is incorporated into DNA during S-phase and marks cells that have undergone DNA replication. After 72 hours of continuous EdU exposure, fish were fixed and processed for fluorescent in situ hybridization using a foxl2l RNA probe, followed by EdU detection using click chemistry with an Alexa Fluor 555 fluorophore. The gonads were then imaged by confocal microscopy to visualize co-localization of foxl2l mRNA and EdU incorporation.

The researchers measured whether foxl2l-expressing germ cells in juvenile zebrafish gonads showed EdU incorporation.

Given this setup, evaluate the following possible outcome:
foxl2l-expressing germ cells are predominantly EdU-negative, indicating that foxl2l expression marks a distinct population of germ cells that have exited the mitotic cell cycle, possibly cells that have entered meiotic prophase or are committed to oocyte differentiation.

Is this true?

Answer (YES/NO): NO